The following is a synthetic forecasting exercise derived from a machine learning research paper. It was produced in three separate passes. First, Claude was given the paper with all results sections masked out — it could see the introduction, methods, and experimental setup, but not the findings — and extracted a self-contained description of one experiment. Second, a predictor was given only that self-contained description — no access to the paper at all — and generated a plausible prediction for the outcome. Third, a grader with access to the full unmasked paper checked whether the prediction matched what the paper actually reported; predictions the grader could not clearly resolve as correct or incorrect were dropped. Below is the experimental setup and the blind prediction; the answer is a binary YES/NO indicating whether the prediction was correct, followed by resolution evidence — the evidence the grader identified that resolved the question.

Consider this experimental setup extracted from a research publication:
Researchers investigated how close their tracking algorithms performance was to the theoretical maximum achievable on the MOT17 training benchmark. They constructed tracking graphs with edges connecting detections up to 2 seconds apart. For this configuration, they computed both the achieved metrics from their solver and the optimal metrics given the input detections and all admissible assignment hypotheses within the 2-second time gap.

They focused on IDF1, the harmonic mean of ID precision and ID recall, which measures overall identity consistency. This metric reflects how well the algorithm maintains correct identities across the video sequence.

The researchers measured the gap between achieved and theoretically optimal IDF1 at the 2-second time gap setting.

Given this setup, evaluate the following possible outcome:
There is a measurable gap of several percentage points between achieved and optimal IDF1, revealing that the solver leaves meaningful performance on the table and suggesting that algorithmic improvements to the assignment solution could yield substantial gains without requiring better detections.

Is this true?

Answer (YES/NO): NO